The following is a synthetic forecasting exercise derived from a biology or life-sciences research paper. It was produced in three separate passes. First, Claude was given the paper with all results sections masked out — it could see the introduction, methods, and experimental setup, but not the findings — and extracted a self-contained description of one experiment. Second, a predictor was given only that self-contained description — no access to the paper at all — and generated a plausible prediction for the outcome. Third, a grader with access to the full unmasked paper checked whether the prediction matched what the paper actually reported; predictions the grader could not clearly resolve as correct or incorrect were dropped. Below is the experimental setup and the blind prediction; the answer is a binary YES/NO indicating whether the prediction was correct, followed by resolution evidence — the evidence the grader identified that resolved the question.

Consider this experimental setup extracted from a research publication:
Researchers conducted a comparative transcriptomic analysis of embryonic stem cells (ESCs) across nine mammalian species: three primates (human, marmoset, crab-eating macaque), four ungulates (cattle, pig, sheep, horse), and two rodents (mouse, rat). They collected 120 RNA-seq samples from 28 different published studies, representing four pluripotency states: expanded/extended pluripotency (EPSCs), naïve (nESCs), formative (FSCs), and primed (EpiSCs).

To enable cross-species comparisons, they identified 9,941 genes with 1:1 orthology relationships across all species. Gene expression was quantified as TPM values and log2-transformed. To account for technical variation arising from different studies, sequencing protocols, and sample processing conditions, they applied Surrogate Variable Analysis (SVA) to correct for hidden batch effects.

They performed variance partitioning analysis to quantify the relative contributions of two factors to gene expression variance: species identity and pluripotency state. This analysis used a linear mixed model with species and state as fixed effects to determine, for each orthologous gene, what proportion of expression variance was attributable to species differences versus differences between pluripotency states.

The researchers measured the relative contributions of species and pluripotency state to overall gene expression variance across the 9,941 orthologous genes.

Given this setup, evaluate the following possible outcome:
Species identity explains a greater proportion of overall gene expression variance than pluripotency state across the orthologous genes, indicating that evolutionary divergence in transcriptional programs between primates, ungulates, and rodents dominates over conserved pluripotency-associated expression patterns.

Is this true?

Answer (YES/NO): YES